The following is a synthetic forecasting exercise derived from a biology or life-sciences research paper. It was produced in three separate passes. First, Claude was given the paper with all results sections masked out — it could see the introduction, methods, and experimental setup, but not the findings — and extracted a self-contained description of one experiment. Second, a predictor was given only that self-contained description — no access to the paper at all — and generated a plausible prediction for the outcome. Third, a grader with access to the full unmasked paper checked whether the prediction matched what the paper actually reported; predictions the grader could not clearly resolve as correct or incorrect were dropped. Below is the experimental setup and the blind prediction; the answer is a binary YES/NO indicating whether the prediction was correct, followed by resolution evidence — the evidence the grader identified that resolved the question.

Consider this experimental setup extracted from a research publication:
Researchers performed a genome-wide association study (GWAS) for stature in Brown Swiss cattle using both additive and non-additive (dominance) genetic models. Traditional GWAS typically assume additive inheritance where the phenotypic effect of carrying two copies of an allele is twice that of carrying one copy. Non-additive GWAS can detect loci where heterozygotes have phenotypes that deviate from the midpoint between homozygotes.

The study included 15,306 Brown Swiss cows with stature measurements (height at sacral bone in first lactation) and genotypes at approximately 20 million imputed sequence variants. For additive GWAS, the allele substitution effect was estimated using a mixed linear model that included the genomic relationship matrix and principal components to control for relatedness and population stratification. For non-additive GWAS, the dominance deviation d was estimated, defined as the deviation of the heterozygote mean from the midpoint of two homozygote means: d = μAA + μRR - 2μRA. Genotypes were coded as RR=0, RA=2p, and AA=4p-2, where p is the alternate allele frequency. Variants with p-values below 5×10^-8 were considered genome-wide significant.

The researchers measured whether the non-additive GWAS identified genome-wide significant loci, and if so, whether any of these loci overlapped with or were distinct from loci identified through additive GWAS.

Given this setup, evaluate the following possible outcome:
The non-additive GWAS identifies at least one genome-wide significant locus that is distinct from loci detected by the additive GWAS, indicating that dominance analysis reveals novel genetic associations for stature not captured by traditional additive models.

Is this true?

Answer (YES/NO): YES